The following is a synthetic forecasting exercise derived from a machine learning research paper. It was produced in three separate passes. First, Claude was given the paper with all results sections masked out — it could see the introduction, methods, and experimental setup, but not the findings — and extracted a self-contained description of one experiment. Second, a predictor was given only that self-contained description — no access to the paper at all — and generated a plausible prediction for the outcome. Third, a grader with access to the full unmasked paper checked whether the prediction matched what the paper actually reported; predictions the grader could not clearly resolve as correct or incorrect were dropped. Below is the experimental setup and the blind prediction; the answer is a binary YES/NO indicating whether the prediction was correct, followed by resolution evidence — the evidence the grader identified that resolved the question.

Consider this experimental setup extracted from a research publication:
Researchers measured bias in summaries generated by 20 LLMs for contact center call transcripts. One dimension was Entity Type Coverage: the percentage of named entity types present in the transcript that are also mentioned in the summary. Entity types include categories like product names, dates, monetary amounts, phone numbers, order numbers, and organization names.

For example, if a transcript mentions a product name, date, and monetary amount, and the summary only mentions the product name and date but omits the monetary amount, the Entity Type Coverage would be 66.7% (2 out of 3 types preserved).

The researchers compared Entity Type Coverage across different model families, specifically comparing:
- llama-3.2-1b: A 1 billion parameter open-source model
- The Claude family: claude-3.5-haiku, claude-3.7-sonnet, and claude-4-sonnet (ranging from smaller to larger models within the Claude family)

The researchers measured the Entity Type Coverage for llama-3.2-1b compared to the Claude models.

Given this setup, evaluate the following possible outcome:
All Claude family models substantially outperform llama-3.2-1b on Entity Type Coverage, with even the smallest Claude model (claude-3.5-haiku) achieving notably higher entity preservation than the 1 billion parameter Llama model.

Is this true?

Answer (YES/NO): YES